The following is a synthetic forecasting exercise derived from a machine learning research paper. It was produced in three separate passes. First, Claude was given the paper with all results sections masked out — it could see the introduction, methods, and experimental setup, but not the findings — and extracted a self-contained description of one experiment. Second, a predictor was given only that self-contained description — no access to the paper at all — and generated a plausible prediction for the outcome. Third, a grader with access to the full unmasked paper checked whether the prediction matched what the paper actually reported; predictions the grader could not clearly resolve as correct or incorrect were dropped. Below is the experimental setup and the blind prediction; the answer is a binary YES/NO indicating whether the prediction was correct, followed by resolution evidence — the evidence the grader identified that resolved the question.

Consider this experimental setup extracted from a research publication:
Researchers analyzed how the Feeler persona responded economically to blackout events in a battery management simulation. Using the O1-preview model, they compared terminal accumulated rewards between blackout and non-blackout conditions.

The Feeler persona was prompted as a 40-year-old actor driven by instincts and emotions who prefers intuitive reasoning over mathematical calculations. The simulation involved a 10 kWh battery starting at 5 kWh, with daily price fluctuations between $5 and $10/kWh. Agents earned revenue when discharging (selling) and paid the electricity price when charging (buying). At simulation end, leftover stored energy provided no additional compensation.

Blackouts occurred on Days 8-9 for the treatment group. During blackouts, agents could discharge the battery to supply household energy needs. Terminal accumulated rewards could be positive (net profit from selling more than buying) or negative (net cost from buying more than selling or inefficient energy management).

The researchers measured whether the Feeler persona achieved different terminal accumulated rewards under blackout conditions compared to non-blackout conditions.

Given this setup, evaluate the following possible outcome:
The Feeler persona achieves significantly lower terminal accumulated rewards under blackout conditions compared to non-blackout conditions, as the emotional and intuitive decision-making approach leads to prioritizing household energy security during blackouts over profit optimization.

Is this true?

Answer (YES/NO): YES